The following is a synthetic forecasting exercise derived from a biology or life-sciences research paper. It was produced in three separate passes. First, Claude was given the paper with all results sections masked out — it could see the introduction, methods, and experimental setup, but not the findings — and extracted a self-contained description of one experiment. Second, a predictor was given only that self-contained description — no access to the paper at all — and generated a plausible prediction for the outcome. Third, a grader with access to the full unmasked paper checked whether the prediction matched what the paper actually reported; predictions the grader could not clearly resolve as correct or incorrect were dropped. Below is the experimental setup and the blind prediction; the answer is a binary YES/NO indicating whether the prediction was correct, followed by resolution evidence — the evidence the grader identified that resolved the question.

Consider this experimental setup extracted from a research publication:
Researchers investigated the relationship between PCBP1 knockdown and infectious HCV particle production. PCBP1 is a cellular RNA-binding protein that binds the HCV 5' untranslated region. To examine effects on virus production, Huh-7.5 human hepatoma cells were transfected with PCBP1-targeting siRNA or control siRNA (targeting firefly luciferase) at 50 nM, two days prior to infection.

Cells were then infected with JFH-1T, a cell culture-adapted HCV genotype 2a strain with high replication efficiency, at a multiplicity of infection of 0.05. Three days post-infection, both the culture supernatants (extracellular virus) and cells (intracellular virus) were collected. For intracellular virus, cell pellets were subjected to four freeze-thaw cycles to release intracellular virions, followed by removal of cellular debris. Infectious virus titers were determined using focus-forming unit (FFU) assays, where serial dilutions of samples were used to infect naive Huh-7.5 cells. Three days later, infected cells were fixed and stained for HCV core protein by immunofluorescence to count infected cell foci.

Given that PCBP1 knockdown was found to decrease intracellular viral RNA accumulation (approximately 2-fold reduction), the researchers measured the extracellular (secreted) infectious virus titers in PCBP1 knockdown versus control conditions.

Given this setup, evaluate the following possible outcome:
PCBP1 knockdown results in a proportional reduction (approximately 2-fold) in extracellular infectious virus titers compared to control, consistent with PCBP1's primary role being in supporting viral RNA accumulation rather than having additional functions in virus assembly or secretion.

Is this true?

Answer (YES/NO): NO